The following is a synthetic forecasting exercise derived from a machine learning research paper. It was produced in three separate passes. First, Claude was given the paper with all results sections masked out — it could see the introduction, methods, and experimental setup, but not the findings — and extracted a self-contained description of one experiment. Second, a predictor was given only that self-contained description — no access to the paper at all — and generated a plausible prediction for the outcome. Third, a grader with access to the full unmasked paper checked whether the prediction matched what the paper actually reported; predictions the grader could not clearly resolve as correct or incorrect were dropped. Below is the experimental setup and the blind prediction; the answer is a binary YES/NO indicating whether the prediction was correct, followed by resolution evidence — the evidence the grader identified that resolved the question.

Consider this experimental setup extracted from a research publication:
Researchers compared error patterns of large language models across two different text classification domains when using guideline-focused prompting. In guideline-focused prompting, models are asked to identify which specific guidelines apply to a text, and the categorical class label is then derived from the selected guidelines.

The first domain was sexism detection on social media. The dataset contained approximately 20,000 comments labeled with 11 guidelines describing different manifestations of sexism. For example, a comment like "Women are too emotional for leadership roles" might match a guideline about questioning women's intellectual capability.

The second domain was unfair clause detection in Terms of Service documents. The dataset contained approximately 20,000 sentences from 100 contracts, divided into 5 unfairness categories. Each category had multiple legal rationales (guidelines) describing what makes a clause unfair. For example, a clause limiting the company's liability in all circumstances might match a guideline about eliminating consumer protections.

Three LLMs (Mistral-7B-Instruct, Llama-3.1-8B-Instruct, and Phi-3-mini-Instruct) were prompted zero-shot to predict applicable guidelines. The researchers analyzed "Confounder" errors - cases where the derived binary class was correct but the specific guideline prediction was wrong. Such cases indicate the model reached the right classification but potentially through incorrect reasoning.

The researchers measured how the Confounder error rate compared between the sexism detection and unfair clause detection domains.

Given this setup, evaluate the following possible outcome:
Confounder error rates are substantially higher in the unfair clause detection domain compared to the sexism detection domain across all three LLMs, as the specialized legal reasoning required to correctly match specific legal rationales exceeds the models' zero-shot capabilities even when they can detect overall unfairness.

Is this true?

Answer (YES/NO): NO